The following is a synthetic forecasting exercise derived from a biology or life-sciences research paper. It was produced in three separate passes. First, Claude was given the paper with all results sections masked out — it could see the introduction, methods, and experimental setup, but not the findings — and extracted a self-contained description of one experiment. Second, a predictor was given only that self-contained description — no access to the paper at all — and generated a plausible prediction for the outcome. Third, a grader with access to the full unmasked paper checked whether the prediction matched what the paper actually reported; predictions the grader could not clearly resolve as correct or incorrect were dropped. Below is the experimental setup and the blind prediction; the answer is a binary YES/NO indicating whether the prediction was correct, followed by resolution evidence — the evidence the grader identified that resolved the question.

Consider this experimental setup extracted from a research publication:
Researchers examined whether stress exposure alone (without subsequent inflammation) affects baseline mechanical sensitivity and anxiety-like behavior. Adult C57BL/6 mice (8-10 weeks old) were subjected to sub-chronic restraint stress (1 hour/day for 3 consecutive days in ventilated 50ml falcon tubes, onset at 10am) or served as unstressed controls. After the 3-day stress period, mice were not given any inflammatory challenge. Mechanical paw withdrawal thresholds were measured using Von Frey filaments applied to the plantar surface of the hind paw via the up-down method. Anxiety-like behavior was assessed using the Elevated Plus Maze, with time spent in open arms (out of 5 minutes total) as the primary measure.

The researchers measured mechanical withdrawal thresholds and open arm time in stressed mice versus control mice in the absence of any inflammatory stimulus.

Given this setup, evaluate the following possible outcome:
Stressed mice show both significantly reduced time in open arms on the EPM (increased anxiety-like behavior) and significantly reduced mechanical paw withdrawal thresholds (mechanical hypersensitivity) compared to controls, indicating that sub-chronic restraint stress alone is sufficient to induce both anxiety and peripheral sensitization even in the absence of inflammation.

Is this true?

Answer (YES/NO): NO